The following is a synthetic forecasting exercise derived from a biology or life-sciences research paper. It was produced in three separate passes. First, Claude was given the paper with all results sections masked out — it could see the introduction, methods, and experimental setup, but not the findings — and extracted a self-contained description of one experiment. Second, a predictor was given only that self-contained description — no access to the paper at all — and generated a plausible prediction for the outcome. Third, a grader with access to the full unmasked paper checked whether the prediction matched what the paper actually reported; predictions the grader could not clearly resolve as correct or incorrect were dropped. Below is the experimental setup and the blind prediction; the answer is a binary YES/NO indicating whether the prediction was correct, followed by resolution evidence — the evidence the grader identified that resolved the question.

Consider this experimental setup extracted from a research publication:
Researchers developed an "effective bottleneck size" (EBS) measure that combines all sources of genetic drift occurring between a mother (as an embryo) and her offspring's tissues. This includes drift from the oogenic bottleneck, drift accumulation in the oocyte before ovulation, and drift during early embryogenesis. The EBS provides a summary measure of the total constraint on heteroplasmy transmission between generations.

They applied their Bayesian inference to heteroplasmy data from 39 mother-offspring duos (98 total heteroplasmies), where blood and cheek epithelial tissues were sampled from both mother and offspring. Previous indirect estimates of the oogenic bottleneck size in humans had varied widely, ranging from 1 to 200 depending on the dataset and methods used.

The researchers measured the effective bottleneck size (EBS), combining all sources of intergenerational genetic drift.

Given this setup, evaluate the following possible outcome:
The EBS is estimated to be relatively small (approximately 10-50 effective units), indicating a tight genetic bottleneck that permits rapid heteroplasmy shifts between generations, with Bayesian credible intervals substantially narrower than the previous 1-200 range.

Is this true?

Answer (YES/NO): YES